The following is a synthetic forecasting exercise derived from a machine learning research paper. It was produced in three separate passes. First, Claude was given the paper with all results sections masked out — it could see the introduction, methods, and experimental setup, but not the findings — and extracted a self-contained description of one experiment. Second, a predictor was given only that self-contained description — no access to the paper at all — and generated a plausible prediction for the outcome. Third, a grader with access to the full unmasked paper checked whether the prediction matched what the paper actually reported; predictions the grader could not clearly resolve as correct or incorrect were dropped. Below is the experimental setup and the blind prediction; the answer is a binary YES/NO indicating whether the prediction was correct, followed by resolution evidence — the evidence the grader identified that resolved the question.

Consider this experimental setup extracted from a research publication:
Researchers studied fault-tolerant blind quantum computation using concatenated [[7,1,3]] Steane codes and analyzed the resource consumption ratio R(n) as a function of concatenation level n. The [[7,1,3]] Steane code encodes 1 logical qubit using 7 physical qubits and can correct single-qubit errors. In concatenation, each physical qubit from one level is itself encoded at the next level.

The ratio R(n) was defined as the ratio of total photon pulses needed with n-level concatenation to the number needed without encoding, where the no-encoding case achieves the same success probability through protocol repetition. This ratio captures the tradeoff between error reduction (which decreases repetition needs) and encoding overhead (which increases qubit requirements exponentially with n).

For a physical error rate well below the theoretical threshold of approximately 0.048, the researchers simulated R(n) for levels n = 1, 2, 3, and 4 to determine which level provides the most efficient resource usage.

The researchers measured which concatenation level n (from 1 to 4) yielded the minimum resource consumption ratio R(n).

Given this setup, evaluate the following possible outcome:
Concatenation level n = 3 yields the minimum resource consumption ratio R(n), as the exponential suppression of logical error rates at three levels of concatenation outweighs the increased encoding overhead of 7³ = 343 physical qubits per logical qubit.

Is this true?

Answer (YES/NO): NO